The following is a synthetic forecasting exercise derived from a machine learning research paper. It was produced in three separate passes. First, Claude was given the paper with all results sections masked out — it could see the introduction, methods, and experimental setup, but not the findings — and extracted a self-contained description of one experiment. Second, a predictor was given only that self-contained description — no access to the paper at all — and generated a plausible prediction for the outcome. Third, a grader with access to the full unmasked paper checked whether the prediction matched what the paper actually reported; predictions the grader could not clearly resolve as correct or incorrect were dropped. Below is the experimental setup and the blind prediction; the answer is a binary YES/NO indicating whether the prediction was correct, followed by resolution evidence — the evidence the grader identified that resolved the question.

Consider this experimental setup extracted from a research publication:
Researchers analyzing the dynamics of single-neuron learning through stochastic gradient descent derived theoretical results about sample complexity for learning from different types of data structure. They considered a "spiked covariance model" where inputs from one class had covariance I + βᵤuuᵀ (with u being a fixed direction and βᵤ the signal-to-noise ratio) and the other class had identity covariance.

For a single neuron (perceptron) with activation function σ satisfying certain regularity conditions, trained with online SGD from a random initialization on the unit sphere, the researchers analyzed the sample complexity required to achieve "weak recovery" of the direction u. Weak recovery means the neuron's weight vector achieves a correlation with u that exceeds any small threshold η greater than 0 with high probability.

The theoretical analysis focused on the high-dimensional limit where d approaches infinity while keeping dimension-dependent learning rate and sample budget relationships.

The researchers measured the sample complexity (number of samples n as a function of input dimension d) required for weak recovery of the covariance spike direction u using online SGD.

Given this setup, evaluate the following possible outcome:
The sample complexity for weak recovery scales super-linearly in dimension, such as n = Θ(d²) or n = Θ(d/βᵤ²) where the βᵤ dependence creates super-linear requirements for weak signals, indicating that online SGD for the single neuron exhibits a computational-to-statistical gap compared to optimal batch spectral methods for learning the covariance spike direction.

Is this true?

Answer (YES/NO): NO